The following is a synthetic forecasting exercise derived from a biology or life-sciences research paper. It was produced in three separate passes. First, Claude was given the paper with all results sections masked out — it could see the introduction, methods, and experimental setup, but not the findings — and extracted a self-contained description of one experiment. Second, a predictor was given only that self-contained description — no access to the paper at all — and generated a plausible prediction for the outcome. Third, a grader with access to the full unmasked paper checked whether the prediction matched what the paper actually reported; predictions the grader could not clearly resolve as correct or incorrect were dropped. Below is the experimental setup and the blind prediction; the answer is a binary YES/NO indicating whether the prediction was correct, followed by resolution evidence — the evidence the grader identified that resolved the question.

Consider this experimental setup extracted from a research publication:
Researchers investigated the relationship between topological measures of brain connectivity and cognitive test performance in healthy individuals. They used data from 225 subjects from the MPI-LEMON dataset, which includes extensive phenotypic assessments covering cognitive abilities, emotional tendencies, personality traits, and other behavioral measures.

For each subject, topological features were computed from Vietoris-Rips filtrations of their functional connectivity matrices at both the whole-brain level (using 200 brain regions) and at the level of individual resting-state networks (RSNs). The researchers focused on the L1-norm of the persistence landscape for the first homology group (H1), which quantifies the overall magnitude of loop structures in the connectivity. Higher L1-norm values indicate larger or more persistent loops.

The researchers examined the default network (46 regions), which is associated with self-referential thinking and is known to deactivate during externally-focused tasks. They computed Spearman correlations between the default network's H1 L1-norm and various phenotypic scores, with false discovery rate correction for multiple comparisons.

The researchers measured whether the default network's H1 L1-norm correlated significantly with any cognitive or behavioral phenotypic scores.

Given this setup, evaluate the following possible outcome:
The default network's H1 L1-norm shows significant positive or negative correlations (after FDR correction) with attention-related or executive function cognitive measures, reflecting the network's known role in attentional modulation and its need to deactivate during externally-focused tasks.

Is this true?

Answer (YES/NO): NO